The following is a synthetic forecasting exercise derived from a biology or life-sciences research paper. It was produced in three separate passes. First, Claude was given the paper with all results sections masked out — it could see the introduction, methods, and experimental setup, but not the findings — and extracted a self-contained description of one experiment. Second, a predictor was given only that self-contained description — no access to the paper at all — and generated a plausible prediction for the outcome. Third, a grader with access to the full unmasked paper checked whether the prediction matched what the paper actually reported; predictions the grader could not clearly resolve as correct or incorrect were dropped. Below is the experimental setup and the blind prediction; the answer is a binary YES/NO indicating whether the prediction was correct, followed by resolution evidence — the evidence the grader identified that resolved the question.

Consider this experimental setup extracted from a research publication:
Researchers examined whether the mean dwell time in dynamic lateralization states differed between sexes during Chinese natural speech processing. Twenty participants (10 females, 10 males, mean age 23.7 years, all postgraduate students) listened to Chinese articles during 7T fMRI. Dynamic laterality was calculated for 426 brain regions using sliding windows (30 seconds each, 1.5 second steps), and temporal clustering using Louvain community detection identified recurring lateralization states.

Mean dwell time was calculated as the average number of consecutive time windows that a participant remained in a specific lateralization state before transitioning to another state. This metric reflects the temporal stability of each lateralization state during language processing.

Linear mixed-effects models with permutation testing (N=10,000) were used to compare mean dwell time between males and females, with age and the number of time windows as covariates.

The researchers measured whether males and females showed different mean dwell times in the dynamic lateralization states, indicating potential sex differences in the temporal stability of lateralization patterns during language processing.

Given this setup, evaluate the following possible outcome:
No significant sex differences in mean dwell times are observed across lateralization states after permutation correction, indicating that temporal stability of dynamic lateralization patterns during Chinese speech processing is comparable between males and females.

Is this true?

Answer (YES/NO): NO